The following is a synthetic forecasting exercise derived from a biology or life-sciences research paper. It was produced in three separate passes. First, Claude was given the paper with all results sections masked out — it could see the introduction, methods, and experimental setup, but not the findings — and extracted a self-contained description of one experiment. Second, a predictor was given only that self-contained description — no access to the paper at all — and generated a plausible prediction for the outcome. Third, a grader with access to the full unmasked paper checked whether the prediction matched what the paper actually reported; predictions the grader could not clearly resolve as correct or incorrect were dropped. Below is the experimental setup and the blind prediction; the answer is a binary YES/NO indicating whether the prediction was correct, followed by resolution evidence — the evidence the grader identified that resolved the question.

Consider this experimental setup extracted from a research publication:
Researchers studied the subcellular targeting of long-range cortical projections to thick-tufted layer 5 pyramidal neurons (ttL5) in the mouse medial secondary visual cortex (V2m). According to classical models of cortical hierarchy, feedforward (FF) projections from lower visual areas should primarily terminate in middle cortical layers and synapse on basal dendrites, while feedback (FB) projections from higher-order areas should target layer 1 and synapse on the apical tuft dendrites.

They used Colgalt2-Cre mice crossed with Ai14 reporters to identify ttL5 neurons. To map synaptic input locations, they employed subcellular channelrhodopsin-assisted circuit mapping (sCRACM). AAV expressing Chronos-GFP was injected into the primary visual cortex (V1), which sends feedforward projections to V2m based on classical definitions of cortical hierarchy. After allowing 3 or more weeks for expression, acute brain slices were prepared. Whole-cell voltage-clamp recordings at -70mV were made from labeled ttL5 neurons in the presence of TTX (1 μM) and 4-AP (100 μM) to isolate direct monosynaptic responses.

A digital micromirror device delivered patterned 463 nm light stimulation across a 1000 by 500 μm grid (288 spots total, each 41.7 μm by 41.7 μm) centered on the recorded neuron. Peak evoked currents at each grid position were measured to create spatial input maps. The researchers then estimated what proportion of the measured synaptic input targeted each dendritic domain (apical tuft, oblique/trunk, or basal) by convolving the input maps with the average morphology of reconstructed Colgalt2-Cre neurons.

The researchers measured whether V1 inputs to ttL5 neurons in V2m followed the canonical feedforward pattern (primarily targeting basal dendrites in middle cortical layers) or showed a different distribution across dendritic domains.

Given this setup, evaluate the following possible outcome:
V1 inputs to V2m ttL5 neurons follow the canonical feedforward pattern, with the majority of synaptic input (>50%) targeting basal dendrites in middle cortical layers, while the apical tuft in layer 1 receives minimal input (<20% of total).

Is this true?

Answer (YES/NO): NO